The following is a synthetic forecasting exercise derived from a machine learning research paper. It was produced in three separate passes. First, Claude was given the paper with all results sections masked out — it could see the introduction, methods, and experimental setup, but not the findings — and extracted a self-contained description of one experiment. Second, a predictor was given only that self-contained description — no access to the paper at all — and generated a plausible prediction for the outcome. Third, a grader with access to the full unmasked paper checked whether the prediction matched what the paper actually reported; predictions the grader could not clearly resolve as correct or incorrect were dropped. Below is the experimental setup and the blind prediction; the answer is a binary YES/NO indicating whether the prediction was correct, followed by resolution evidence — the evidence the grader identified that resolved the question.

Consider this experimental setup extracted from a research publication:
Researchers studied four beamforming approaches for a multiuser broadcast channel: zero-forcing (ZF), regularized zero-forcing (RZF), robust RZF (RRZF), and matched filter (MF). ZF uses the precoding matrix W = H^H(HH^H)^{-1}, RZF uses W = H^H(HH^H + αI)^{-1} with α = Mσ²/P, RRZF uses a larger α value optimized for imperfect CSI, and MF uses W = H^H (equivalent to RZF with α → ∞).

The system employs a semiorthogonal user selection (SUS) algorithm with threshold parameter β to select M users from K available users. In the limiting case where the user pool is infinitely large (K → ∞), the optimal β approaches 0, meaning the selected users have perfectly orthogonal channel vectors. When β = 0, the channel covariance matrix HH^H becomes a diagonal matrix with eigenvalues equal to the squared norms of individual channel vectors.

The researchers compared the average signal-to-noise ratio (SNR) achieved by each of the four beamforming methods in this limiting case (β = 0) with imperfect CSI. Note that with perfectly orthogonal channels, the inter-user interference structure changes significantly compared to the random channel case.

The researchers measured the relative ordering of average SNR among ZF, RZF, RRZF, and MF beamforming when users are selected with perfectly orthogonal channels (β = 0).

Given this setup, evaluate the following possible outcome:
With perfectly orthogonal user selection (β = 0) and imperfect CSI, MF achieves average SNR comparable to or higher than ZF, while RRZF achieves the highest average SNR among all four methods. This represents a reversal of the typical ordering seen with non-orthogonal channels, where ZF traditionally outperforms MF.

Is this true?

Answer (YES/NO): NO